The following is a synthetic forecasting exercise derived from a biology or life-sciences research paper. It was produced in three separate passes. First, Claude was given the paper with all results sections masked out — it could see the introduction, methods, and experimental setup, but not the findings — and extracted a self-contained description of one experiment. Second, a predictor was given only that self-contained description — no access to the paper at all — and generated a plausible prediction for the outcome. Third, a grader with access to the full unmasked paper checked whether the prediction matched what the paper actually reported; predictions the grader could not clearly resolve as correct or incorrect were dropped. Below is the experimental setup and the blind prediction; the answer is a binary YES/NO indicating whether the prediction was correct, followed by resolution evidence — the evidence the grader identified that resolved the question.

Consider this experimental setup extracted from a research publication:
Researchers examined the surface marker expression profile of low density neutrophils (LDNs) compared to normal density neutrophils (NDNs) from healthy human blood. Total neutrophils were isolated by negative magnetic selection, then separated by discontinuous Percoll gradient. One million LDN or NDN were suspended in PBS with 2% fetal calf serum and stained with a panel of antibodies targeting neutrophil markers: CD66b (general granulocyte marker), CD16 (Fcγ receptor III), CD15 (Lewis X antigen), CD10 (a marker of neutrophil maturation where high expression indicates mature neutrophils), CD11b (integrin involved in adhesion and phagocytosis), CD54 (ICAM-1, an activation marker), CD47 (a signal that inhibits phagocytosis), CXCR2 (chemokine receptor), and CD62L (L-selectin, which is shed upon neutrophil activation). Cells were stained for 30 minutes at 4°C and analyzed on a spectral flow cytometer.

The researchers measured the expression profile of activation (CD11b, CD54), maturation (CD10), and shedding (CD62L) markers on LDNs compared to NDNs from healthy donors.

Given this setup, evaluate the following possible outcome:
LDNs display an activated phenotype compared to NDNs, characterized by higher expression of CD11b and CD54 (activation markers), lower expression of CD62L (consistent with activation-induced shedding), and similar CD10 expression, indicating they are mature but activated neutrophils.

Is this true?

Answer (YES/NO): NO